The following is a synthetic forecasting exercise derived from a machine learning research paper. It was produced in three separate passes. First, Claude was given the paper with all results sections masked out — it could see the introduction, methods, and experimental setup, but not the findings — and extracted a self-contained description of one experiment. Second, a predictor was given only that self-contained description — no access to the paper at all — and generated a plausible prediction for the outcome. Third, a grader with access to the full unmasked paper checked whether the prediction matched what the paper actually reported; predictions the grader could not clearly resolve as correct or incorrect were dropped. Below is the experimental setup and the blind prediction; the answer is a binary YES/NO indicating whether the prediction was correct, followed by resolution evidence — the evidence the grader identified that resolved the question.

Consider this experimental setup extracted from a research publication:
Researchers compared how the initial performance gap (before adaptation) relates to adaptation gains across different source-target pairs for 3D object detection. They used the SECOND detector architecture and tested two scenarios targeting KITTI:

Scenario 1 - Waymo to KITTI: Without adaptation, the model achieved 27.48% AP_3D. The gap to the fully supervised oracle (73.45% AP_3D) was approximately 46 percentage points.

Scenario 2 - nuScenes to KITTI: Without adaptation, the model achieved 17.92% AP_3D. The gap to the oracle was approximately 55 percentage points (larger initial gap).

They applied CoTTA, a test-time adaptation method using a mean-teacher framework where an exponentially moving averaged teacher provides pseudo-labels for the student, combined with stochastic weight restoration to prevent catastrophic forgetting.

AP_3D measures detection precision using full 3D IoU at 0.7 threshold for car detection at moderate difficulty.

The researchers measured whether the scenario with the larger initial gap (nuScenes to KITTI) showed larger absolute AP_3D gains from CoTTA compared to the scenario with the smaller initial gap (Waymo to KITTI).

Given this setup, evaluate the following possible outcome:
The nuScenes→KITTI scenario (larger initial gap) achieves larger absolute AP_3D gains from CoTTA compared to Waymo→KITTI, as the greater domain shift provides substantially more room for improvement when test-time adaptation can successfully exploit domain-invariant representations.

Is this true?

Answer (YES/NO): YES